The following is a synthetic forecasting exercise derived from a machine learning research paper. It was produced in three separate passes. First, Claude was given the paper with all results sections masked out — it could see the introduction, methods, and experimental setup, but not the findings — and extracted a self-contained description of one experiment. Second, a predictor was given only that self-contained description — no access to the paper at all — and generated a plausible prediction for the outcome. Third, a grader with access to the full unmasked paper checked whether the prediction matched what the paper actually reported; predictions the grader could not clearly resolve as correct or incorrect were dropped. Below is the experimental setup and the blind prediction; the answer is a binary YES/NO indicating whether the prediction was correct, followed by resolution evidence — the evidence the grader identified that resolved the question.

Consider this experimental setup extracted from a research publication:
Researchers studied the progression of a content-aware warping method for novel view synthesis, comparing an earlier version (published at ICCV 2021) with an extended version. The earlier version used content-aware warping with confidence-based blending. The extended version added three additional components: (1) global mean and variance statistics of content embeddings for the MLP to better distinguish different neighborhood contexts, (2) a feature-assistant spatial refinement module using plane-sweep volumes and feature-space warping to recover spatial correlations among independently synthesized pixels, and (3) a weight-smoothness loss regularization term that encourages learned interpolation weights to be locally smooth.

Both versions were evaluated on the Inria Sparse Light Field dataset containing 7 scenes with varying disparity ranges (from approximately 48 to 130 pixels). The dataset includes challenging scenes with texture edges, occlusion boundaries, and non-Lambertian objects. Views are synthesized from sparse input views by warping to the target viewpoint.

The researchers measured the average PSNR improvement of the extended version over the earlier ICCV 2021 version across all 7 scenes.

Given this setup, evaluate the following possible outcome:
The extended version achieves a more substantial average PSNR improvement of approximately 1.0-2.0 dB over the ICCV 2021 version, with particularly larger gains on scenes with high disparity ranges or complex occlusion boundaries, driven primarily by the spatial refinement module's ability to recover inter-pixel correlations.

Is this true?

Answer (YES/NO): NO